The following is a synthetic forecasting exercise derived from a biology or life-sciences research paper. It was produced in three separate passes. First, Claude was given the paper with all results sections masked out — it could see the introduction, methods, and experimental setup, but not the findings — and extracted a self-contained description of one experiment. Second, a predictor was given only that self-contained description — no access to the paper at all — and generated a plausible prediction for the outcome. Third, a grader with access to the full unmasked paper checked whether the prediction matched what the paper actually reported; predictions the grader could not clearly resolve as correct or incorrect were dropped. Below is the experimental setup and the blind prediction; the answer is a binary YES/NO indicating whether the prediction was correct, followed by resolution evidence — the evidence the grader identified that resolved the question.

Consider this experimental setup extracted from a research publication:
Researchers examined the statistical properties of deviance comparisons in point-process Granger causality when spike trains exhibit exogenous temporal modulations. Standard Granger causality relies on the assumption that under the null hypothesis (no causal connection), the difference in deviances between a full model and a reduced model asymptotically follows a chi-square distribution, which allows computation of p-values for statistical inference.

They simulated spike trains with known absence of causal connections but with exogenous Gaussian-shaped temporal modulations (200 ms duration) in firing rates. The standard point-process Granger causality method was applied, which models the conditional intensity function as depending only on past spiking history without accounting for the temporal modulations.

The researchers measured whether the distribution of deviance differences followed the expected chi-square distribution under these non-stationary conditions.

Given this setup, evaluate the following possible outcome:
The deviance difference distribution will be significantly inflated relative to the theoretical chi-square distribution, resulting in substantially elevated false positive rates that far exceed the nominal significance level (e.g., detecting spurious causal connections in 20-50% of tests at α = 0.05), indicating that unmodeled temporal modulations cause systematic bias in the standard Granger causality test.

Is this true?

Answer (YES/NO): YES